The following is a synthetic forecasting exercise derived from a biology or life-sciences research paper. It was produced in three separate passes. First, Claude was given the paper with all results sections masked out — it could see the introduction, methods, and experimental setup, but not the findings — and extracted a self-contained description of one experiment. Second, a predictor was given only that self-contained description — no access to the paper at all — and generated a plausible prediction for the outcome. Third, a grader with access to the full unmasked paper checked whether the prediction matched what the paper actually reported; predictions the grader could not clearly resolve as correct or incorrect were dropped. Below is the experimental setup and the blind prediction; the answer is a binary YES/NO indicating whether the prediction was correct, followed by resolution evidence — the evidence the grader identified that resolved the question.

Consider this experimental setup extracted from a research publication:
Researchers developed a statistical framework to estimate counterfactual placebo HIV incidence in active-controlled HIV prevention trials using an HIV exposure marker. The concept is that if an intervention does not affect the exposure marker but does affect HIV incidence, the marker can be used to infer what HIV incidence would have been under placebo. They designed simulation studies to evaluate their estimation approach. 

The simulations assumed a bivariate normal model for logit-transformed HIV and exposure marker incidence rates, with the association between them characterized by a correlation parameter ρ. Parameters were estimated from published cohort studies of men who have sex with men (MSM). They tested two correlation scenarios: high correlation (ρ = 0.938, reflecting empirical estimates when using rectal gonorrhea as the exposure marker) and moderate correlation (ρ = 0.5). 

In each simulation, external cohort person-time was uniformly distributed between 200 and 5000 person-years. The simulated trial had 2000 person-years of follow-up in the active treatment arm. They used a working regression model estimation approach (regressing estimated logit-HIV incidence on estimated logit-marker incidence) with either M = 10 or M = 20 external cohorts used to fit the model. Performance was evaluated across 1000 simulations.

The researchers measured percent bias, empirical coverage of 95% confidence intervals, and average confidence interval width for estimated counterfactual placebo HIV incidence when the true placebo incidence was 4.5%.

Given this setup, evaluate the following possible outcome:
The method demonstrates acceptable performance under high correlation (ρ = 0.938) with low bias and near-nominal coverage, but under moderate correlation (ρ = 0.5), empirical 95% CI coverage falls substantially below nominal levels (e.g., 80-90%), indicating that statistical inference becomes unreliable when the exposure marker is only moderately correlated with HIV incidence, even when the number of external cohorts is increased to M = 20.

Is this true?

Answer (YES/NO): NO